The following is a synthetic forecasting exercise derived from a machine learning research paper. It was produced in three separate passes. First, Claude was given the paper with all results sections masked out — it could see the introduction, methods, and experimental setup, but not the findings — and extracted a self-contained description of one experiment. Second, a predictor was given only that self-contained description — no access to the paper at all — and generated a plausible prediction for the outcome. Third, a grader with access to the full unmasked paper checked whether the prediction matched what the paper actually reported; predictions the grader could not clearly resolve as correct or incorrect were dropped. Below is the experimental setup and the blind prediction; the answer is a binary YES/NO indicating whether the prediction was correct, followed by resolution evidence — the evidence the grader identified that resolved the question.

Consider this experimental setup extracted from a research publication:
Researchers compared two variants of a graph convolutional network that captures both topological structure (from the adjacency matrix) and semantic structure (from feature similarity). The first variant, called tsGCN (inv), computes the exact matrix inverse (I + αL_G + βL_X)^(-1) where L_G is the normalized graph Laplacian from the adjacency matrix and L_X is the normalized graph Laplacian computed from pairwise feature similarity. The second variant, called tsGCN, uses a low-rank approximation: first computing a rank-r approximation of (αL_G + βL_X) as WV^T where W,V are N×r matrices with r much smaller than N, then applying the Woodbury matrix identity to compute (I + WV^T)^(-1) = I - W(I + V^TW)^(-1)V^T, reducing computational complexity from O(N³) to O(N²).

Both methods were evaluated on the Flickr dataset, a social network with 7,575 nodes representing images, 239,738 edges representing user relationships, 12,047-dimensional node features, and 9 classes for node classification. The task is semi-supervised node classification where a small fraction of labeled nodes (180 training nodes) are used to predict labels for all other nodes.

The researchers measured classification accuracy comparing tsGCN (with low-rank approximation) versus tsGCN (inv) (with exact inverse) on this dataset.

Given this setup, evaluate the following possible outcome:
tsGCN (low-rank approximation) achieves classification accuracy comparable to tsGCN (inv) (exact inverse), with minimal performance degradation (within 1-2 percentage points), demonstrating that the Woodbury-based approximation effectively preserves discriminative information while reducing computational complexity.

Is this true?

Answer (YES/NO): NO